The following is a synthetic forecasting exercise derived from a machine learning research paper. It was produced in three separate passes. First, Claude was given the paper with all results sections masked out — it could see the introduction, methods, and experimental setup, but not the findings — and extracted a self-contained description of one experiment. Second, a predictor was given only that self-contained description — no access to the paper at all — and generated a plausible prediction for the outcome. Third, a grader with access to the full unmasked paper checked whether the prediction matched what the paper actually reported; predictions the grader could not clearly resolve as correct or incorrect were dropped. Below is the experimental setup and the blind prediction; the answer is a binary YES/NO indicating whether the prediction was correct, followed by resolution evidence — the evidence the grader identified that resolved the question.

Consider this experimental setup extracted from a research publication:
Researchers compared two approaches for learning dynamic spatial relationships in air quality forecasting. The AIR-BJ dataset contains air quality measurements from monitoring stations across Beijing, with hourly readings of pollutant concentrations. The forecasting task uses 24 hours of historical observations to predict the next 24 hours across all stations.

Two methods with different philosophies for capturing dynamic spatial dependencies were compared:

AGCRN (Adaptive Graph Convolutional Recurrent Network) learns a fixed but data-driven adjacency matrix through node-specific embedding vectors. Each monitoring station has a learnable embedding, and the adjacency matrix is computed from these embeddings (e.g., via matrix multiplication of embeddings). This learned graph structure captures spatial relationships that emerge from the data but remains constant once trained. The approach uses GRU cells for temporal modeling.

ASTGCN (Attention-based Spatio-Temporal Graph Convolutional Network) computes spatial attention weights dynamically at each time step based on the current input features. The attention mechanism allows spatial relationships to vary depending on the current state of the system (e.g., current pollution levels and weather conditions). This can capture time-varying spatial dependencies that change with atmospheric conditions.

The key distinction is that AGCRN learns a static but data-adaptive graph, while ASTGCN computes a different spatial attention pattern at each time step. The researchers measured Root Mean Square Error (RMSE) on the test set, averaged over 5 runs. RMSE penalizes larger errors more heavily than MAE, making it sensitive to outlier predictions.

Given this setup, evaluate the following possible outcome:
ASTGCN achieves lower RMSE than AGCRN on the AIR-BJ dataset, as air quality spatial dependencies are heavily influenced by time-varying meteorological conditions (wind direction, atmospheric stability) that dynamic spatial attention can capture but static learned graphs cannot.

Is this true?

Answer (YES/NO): NO